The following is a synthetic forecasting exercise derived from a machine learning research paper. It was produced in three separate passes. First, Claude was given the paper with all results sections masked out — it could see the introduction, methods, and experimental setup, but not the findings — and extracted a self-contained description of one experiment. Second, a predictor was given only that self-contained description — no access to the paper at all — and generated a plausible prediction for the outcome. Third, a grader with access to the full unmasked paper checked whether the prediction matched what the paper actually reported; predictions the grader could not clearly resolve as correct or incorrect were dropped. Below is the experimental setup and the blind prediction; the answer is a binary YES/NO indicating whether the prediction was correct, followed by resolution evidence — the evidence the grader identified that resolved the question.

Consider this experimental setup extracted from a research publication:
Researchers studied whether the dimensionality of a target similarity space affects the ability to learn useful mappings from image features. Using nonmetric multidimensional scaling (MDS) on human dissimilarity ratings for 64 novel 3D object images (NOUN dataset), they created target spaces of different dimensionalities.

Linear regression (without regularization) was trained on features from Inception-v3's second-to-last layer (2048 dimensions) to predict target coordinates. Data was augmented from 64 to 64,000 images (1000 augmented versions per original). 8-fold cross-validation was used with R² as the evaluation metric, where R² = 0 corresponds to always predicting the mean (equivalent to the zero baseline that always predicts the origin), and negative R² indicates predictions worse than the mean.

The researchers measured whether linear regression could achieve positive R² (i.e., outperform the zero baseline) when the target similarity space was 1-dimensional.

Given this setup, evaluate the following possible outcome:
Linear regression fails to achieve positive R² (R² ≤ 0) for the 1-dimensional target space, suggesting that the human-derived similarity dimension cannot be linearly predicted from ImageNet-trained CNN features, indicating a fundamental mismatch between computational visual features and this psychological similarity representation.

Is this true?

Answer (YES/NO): YES